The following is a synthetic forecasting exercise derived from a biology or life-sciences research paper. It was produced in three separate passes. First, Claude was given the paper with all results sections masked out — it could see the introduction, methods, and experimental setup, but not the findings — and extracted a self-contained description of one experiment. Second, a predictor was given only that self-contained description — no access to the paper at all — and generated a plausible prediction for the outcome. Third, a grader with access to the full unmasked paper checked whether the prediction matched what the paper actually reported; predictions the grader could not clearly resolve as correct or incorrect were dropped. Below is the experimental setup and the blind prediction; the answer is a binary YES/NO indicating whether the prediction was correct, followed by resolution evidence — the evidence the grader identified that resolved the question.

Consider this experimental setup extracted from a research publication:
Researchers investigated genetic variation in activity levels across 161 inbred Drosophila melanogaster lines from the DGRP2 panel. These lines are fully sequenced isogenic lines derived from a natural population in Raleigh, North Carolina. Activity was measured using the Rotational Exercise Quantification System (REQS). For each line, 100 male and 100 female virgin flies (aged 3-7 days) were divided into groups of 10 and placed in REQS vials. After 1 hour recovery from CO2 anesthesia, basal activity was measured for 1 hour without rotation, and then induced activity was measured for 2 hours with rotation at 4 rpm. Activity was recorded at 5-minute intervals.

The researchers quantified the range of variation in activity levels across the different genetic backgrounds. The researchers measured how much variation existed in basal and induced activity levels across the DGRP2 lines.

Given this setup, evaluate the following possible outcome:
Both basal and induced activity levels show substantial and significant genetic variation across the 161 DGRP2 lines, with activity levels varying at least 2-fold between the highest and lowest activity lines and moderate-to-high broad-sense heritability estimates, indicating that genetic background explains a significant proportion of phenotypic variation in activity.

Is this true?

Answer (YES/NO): NO